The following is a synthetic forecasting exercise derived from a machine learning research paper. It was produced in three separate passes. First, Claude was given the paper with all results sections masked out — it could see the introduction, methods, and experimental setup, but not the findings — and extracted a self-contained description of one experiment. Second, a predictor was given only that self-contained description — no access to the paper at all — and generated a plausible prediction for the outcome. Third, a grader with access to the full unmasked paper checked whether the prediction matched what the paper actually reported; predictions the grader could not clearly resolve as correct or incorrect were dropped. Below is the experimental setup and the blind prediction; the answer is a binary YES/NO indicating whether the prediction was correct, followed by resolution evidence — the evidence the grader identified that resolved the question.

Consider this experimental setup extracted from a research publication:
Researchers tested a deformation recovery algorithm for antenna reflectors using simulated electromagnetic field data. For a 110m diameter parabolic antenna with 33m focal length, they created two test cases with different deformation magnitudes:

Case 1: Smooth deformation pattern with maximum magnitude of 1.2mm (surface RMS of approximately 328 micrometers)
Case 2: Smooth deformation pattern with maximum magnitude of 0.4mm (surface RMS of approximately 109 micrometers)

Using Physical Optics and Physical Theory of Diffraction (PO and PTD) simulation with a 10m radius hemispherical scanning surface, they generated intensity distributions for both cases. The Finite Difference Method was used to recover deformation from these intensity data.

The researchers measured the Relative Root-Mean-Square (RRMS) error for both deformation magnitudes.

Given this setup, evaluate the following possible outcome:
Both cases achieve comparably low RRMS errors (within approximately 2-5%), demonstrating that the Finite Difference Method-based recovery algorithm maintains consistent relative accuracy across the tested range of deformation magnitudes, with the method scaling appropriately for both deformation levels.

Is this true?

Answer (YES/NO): NO